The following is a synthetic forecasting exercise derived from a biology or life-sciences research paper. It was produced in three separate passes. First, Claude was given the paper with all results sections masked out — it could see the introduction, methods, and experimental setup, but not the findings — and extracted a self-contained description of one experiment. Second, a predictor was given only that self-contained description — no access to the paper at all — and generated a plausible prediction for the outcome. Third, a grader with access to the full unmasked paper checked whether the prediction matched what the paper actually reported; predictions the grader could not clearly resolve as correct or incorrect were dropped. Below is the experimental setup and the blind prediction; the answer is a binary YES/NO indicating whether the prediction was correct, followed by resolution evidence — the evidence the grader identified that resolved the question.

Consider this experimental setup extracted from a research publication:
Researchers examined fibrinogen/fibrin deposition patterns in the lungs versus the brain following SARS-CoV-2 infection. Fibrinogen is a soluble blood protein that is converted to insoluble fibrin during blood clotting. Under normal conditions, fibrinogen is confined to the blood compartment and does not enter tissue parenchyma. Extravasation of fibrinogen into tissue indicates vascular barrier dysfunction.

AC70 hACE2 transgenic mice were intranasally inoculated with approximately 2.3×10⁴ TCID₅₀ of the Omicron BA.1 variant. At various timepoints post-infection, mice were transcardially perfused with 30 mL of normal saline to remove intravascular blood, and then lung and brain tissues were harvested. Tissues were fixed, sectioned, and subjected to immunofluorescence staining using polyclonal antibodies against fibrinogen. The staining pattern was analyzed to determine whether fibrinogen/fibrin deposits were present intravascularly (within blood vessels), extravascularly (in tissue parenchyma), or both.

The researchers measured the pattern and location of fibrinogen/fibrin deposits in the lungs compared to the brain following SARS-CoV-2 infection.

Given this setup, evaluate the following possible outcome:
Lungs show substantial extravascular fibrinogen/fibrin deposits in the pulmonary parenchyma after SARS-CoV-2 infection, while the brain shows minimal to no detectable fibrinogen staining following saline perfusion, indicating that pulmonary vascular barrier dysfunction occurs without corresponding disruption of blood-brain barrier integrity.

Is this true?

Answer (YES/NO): NO